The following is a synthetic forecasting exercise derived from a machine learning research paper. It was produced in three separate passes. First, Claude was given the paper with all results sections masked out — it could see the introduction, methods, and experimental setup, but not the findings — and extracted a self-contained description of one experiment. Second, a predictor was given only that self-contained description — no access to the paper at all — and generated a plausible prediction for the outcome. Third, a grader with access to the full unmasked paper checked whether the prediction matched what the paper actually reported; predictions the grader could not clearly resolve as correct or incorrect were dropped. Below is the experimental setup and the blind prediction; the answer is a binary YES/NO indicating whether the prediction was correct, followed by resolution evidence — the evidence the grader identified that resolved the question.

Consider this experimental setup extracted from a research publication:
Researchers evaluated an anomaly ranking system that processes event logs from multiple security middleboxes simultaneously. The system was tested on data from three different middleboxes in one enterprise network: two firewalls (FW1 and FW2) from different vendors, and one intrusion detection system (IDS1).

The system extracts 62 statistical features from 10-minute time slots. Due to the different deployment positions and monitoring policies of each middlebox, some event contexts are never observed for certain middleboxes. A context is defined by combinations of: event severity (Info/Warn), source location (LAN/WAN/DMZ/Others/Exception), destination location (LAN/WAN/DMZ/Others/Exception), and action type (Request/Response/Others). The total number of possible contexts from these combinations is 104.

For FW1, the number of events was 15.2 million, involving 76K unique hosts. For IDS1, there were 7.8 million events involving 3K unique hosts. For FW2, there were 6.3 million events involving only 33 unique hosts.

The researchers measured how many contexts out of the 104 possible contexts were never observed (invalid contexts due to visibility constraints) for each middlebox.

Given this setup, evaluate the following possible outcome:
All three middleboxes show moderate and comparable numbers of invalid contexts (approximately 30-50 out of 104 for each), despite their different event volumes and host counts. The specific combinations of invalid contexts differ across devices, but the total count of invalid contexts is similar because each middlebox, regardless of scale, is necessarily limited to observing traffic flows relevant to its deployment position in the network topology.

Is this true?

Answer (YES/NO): NO